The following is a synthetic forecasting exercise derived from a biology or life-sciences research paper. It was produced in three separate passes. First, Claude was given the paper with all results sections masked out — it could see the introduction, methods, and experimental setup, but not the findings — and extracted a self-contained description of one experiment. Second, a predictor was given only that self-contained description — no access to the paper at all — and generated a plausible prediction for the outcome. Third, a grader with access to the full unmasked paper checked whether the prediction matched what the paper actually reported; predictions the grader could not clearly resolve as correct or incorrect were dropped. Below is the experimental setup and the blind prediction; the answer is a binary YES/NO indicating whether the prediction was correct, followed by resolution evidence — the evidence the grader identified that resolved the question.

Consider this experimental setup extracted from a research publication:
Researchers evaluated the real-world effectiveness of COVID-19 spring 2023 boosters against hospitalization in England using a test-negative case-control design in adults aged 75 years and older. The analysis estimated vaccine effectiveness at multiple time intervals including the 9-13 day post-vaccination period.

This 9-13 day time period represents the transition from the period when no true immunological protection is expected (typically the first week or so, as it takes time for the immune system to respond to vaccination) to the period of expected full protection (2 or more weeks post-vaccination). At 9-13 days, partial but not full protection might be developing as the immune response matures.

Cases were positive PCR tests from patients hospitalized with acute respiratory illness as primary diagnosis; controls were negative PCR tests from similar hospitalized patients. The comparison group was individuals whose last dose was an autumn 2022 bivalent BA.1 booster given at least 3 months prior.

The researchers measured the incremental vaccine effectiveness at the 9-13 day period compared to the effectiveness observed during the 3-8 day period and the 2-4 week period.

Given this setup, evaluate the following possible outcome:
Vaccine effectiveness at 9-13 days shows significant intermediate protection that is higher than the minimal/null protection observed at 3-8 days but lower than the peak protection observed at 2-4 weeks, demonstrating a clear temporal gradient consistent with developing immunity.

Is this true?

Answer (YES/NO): NO